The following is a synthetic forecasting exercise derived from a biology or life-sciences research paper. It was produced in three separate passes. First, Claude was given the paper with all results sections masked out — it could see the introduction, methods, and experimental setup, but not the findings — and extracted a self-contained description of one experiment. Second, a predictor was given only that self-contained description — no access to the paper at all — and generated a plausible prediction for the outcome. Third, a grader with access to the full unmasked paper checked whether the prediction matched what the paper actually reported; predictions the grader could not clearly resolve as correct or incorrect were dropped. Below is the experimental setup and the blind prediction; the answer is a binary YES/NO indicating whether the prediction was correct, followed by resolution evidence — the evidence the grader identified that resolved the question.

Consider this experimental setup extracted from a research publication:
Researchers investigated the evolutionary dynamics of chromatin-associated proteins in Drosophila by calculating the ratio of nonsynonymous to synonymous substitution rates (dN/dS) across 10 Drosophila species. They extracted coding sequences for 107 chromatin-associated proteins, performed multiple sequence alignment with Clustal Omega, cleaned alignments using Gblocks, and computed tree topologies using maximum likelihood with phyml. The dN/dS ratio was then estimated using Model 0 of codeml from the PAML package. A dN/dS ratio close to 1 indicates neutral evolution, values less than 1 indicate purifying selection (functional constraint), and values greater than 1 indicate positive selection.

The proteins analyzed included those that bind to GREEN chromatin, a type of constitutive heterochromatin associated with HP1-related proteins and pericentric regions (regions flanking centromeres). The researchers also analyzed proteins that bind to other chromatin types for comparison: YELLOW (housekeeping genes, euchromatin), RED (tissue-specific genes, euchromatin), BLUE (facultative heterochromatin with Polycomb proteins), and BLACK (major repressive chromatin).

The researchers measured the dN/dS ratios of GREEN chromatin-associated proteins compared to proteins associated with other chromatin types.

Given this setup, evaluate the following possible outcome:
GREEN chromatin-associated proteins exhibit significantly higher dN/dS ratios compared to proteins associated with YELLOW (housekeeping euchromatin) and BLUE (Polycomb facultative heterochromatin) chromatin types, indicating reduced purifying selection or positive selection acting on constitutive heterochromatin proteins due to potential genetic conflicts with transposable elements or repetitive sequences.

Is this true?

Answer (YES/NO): NO